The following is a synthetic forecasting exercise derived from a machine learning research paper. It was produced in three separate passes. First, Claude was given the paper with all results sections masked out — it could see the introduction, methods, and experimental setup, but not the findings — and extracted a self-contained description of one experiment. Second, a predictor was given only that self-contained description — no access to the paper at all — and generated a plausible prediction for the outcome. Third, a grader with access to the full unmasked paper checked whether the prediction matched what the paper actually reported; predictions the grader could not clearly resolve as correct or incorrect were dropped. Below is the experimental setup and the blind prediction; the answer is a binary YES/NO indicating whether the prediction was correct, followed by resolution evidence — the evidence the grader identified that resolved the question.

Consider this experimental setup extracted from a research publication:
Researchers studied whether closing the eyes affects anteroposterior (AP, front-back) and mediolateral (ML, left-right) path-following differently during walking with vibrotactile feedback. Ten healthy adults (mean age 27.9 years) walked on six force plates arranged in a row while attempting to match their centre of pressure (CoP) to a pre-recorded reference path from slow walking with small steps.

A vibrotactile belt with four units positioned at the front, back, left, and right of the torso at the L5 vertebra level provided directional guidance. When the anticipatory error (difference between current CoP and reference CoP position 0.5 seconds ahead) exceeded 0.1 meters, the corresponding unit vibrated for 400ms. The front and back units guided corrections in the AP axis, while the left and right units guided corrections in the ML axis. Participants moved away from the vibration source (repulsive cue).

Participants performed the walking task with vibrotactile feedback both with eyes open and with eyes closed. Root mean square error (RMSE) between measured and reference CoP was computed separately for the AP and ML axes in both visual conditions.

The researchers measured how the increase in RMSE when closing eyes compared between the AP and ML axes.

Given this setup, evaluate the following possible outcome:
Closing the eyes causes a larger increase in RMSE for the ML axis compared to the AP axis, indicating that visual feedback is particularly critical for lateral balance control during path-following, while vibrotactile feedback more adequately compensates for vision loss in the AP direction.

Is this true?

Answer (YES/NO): NO